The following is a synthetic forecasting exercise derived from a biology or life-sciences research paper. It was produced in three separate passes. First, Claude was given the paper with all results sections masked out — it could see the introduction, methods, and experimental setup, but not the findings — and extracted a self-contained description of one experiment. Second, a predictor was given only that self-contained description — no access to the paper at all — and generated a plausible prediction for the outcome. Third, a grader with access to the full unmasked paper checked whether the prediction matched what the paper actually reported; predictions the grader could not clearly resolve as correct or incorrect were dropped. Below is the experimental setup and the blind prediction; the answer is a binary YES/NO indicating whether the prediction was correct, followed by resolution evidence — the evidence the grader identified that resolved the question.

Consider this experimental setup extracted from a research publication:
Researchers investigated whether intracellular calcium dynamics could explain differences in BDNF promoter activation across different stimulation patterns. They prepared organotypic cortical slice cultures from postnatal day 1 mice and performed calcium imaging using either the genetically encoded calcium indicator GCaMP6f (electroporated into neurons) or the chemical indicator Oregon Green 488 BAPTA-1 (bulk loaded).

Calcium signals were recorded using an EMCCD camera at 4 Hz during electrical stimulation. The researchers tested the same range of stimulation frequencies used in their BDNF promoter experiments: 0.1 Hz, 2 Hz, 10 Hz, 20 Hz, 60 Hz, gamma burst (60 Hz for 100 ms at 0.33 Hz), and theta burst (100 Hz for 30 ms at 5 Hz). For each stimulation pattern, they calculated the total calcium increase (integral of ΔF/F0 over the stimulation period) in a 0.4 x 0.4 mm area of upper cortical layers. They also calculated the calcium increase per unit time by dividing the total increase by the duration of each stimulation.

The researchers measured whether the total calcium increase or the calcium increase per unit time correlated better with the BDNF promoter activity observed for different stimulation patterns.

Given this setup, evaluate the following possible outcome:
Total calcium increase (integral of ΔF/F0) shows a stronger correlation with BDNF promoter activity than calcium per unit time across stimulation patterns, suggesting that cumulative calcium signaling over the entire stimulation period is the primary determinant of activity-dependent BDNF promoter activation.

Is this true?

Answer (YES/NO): NO